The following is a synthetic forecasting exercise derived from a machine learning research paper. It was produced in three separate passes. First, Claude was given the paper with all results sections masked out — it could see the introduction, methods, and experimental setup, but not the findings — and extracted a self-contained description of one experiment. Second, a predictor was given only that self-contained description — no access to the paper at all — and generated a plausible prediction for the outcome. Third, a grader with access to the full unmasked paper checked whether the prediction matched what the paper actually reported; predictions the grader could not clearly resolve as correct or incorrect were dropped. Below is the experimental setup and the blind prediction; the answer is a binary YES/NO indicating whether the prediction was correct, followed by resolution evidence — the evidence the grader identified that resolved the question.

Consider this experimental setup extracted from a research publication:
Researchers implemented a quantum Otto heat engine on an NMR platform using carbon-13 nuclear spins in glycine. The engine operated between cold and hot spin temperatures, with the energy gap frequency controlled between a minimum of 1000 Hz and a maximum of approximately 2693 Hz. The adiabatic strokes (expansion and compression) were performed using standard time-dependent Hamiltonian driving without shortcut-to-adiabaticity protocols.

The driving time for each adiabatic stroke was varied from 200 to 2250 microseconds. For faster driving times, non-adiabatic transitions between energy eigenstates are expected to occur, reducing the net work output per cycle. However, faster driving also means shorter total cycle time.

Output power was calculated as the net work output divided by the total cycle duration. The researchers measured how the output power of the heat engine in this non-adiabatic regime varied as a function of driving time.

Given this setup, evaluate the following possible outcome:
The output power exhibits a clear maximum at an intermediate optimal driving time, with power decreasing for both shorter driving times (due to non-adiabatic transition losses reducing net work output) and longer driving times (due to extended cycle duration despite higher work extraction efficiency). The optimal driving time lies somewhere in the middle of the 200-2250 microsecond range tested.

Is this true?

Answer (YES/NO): YES